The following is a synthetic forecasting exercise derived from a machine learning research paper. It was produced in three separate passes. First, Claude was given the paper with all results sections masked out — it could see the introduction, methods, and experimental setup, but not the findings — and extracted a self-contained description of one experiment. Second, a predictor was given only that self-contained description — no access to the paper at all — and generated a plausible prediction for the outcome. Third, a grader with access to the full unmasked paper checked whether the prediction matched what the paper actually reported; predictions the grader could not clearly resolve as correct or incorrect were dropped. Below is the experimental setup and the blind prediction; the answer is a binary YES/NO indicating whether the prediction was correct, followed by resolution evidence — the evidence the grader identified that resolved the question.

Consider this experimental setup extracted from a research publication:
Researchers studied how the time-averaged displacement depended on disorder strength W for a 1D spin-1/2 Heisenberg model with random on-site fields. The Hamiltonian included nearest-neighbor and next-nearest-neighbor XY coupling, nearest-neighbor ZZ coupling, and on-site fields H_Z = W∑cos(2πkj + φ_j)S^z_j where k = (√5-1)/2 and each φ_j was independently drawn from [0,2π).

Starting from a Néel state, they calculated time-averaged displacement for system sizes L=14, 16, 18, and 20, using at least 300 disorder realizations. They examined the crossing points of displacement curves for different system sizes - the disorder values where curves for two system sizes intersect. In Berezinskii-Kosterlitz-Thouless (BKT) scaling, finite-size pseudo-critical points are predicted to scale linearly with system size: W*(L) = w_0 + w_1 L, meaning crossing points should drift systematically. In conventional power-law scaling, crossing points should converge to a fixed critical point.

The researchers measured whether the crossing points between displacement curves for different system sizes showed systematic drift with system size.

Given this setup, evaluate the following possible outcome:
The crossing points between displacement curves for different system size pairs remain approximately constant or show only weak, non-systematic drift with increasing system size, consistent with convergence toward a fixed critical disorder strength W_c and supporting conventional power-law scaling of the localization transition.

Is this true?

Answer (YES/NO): NO